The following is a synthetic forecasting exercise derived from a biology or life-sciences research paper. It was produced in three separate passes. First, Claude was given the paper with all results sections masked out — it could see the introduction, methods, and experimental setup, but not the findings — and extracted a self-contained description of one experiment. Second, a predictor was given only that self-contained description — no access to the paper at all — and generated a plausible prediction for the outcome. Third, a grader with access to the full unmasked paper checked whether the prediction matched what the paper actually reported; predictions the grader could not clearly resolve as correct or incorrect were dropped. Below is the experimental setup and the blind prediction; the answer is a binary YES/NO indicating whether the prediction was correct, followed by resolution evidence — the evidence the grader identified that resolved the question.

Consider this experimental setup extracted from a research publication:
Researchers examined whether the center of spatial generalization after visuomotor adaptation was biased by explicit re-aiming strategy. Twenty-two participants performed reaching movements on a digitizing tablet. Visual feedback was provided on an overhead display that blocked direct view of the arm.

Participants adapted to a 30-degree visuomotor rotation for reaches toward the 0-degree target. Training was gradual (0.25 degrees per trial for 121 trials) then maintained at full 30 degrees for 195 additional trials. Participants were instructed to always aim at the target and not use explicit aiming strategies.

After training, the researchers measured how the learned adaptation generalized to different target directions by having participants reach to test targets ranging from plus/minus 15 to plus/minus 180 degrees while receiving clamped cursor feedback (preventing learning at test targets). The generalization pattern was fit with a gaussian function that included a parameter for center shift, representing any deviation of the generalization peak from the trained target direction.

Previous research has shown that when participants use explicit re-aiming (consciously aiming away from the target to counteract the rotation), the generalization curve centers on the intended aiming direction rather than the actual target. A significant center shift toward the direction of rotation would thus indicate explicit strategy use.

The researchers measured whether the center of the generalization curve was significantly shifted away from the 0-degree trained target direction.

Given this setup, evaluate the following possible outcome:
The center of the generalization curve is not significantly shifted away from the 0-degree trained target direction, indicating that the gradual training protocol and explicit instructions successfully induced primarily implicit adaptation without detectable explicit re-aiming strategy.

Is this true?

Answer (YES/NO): YES